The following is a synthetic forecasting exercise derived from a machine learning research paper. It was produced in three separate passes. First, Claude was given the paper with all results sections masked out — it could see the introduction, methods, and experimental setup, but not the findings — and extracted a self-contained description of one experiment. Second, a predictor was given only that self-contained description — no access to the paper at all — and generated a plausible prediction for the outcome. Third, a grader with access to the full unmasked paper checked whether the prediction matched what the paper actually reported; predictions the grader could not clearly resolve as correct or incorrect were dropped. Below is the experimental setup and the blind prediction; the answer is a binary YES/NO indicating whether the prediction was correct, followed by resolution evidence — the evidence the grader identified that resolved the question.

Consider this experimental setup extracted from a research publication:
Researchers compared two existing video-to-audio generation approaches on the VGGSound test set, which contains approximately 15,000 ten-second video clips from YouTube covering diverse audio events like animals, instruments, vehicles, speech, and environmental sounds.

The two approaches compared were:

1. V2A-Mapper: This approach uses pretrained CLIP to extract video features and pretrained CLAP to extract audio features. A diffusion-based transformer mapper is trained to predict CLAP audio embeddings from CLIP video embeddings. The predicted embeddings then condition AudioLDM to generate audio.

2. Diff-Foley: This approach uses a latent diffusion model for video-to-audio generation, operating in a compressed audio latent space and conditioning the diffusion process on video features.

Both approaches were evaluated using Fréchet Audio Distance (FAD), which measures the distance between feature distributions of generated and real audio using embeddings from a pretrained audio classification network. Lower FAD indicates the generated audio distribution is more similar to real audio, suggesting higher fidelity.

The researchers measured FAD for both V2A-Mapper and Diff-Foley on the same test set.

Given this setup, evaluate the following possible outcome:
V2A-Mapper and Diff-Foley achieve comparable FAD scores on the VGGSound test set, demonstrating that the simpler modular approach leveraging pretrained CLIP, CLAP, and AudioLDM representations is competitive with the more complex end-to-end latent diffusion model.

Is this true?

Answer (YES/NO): NO